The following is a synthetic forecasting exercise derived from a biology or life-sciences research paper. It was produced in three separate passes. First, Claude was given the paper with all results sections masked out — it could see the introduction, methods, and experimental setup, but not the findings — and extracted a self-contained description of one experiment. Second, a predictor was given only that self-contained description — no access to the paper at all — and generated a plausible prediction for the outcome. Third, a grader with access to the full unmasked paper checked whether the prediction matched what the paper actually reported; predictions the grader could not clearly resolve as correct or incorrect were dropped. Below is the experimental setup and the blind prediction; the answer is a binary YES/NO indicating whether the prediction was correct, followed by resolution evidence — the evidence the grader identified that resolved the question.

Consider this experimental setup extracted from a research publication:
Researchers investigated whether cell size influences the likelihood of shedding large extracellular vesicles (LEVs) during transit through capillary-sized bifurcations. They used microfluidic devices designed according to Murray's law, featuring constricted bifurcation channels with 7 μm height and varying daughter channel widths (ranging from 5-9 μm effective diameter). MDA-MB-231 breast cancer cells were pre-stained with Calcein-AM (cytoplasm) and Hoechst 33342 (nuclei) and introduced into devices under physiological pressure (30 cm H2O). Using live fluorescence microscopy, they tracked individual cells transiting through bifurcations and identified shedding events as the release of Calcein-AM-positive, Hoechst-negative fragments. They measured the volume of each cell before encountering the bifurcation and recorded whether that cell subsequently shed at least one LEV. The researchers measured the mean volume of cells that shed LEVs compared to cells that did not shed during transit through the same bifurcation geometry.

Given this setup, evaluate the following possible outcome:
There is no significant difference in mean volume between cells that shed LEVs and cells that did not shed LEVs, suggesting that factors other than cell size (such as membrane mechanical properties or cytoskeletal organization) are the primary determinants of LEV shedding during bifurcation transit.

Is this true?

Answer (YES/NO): NO